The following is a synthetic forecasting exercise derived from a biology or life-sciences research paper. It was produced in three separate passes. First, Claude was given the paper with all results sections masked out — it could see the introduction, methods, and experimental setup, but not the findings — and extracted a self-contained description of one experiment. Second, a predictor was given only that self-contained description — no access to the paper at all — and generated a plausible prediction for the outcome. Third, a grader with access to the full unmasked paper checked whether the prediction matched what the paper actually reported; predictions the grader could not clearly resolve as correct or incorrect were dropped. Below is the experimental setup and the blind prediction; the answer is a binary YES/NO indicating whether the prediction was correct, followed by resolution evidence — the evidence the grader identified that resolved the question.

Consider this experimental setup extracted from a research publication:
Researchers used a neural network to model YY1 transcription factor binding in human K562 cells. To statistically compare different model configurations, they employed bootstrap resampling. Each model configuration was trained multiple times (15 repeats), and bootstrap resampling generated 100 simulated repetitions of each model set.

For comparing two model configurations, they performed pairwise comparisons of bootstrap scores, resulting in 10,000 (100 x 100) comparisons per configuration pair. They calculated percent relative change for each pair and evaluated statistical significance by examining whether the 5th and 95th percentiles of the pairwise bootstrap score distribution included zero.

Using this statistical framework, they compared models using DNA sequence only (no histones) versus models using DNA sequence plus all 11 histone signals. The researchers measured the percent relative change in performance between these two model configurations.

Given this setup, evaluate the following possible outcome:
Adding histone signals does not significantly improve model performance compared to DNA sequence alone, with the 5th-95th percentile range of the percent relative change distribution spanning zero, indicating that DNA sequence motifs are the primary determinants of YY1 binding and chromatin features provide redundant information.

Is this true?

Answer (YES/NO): NO